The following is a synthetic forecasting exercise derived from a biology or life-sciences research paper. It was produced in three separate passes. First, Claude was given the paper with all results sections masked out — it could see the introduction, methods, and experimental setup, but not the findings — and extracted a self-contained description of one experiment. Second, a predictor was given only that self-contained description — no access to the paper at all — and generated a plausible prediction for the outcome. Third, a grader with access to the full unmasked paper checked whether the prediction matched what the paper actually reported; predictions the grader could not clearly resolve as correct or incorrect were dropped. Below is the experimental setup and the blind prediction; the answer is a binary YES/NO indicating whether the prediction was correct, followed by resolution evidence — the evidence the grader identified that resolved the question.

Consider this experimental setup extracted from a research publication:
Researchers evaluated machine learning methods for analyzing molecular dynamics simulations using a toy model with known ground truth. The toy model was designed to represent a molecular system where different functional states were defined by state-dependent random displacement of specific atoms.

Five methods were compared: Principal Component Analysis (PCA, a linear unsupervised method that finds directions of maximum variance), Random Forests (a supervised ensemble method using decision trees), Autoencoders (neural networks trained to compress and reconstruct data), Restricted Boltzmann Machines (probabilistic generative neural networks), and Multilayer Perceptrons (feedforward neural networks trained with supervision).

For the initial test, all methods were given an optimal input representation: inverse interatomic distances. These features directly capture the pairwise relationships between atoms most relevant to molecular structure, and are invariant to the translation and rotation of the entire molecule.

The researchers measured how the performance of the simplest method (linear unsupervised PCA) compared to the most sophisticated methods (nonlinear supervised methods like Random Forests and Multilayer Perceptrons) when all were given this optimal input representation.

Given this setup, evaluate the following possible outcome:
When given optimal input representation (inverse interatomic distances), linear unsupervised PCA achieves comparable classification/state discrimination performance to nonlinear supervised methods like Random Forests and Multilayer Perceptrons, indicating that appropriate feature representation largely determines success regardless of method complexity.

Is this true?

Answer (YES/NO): YES